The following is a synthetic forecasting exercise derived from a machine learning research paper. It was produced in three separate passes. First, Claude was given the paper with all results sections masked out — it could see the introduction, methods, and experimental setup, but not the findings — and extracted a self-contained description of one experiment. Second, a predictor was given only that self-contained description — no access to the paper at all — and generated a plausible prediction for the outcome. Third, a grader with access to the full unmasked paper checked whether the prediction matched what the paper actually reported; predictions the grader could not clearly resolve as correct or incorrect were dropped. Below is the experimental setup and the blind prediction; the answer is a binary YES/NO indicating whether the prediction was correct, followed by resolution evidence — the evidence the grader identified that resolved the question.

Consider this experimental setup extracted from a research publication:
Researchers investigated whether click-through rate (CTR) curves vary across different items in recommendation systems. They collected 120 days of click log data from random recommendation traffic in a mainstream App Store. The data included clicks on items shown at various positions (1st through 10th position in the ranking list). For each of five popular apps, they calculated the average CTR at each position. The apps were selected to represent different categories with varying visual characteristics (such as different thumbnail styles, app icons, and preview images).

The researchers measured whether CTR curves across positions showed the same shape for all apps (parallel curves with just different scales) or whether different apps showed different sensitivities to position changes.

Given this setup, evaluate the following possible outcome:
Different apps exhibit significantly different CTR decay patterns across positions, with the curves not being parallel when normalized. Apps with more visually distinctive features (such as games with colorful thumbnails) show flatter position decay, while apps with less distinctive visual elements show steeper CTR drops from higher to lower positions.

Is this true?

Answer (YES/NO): YES